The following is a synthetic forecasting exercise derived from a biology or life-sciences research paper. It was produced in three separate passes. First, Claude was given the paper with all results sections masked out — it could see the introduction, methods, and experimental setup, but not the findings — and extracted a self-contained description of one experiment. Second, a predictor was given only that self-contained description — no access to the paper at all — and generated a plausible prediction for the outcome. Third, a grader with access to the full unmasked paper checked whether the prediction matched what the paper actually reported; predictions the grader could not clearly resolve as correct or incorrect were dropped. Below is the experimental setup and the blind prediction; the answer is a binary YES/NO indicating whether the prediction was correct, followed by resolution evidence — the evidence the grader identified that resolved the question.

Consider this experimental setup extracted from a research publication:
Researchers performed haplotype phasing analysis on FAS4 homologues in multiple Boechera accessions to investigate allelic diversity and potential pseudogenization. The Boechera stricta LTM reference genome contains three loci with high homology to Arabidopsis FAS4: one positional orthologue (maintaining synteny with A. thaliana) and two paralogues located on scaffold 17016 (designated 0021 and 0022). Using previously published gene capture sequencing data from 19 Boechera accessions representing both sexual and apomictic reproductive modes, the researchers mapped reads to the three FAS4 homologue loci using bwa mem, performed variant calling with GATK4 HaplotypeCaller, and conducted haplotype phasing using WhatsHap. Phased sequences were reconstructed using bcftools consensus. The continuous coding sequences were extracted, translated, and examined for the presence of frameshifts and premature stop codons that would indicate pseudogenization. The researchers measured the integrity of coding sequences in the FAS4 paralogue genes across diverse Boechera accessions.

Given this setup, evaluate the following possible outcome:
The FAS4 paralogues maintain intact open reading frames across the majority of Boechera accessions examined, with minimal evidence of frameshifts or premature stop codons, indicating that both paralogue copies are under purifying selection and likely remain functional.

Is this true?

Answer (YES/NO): NO